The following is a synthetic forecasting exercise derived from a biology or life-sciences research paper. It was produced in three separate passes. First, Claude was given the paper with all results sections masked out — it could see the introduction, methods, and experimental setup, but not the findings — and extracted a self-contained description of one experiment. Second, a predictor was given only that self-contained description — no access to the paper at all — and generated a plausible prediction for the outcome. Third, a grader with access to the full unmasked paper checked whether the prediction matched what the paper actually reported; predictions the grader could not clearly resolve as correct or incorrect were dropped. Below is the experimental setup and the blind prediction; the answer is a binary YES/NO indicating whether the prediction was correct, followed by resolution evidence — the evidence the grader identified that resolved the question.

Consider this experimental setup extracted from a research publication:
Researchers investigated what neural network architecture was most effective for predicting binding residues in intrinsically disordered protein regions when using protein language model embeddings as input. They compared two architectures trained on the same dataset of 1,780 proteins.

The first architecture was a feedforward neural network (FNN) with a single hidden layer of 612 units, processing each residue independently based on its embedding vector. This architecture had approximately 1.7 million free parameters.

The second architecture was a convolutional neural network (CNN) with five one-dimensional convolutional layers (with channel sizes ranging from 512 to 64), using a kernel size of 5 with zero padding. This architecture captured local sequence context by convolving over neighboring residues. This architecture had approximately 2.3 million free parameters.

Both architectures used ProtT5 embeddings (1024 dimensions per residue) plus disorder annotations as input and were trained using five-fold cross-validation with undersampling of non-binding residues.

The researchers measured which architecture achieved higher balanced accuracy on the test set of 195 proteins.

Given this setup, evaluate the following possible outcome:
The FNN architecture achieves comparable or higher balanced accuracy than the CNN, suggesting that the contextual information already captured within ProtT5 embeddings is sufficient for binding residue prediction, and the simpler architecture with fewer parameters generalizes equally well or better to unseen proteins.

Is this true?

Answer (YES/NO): YES